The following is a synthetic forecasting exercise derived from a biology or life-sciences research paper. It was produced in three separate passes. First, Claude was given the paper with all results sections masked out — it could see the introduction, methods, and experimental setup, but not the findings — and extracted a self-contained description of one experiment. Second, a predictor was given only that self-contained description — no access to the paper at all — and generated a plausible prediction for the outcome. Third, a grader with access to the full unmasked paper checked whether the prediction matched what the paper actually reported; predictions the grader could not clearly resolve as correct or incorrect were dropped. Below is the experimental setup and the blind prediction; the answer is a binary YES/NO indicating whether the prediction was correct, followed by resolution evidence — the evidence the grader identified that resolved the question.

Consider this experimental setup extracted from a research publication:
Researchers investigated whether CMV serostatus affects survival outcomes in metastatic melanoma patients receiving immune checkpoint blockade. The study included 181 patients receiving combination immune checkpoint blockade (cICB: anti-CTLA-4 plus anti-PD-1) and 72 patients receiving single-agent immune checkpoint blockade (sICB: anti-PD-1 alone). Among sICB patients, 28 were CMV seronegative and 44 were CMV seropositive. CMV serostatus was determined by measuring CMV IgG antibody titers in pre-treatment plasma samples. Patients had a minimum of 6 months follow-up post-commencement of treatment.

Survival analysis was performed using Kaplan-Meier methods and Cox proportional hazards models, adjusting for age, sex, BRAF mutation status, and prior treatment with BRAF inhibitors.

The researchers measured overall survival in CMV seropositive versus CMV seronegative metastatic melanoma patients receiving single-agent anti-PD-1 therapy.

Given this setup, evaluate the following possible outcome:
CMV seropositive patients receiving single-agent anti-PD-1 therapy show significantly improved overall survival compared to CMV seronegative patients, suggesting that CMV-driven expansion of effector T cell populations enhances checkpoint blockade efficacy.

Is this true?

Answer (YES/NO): YES